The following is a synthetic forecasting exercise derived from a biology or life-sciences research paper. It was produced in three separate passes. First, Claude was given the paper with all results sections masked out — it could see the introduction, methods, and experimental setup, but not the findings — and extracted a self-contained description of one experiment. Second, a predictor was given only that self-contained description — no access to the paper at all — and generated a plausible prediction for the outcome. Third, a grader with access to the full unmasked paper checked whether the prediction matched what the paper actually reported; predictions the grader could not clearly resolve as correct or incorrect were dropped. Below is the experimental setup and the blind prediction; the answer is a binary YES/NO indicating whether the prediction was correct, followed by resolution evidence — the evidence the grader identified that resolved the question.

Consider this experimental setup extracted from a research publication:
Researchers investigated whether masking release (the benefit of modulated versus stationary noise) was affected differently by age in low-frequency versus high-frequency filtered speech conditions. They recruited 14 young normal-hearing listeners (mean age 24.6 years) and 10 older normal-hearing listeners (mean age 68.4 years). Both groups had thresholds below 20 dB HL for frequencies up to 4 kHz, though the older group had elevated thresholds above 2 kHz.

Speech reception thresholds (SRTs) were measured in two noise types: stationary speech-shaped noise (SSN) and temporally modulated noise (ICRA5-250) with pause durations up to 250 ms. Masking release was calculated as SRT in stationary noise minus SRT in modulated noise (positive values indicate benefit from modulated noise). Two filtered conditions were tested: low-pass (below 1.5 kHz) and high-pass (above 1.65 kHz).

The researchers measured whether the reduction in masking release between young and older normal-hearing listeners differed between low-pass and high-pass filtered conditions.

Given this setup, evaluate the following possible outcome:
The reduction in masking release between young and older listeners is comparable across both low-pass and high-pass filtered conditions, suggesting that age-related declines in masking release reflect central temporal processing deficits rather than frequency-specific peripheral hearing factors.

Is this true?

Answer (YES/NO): NO